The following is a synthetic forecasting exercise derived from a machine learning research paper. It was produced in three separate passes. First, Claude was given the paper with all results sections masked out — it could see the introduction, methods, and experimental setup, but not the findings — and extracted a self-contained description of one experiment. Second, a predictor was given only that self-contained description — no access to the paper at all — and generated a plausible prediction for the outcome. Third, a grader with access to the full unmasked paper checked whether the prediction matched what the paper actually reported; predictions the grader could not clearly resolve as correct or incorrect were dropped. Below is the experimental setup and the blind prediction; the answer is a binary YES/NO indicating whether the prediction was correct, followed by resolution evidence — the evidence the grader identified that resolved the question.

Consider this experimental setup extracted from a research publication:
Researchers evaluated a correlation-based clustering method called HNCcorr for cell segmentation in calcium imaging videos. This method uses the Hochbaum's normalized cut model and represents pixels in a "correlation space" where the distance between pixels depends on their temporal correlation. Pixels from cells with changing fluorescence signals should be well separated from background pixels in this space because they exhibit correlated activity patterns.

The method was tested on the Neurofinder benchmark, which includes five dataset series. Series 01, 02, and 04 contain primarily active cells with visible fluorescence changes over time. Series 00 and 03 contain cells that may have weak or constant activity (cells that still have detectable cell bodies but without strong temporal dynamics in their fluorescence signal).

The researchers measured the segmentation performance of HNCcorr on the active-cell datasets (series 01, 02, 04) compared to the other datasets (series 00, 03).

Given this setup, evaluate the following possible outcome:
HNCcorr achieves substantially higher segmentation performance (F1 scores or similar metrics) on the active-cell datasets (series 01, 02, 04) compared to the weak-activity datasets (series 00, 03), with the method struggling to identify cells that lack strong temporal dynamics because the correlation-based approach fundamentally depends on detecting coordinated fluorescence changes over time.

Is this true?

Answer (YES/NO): YES